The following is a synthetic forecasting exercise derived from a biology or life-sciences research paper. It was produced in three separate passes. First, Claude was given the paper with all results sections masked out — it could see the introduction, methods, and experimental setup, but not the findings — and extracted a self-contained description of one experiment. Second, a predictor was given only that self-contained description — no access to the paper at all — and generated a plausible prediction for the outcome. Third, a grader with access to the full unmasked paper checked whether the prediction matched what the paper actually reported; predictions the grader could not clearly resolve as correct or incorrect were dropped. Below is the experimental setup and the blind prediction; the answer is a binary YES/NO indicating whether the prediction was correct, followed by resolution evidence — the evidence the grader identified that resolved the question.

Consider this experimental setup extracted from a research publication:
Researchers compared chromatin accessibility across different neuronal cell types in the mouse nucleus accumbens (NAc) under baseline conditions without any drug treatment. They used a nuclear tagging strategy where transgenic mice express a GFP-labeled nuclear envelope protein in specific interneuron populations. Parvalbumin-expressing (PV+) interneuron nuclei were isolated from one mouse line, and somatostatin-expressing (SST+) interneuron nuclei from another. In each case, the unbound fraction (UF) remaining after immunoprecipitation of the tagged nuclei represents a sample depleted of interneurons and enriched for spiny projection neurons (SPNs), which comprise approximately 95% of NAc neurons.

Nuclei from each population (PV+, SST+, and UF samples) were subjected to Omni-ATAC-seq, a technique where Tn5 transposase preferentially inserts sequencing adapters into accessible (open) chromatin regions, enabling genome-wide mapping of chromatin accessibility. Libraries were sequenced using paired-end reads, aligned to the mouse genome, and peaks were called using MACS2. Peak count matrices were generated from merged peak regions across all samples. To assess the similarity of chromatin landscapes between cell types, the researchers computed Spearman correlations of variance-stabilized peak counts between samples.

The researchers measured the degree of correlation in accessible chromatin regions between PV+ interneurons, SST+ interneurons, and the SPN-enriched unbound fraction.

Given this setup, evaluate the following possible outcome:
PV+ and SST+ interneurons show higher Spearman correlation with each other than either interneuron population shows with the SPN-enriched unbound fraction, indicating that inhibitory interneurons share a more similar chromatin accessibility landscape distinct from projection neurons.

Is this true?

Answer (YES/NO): YES